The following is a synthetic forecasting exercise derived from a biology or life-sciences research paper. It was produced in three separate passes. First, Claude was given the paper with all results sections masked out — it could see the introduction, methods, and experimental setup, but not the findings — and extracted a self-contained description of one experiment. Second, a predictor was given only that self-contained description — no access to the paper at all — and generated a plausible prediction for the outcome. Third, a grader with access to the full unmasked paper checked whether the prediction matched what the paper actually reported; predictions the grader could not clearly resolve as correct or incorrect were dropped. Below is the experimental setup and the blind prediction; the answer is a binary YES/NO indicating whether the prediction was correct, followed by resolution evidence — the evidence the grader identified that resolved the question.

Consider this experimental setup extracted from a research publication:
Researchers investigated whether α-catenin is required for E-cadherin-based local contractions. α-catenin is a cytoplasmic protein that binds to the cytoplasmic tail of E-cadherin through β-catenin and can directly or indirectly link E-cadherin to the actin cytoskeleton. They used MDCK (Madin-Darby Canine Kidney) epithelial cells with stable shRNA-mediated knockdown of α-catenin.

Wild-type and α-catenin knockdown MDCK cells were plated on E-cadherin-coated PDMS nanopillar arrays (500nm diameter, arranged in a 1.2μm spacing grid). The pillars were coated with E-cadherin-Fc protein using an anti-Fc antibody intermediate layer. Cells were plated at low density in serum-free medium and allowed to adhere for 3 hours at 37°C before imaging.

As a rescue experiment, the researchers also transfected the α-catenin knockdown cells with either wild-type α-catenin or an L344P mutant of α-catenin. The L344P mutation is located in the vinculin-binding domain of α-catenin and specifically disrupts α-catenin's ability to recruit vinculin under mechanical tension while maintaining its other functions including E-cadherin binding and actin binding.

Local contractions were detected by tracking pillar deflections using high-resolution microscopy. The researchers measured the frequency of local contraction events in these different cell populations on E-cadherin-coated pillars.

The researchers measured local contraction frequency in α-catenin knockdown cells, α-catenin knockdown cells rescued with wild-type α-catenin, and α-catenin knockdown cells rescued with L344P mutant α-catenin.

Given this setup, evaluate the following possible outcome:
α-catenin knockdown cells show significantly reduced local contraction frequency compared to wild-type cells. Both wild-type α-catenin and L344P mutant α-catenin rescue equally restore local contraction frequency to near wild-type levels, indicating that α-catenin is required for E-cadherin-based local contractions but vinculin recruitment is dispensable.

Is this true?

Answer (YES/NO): NO